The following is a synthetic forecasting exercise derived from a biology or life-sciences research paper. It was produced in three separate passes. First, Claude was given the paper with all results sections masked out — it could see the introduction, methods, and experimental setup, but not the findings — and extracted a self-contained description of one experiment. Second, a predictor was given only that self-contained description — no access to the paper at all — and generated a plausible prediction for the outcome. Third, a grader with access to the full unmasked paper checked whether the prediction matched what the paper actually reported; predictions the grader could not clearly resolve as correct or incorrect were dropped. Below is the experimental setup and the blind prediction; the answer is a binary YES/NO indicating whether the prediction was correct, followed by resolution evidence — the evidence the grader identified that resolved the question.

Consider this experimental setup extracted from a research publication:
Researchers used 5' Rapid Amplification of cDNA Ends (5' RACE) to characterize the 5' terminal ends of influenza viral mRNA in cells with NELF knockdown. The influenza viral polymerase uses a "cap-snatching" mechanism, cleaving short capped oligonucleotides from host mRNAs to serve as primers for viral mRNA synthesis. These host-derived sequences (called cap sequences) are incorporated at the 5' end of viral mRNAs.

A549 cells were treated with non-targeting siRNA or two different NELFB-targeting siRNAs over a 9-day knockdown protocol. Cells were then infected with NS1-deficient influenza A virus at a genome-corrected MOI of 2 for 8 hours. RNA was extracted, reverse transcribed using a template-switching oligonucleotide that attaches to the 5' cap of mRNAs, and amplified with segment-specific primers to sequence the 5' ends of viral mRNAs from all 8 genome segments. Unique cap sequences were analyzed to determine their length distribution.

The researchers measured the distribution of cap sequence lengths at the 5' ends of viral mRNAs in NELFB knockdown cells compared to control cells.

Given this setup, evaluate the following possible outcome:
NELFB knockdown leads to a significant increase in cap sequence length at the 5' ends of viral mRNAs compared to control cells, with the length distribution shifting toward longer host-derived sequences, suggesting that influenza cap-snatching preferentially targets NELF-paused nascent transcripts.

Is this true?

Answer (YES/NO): NO